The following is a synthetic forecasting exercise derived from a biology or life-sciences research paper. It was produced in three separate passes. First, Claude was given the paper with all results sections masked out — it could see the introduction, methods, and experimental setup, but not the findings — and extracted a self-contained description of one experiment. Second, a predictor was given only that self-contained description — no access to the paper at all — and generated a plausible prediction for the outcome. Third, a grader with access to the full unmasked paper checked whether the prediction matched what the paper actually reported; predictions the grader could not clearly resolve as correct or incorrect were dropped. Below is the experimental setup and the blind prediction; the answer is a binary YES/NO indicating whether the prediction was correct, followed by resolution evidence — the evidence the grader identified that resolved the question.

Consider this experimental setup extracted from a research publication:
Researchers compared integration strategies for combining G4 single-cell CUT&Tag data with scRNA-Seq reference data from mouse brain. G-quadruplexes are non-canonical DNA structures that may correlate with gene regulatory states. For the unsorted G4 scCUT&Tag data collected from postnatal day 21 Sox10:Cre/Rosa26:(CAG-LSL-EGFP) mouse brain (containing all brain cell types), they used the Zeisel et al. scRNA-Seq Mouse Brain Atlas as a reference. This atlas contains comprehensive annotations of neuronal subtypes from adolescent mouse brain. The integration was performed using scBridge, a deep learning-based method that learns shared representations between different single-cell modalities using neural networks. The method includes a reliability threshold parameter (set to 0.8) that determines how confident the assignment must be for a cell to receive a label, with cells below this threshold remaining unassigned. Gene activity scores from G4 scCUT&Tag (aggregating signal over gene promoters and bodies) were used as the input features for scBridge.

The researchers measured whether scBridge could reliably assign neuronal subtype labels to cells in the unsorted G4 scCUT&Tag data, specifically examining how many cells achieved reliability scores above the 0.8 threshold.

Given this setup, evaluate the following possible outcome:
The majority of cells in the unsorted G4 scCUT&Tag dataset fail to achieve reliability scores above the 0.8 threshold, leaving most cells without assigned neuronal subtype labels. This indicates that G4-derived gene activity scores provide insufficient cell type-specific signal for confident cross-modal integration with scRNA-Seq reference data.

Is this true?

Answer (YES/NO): NO